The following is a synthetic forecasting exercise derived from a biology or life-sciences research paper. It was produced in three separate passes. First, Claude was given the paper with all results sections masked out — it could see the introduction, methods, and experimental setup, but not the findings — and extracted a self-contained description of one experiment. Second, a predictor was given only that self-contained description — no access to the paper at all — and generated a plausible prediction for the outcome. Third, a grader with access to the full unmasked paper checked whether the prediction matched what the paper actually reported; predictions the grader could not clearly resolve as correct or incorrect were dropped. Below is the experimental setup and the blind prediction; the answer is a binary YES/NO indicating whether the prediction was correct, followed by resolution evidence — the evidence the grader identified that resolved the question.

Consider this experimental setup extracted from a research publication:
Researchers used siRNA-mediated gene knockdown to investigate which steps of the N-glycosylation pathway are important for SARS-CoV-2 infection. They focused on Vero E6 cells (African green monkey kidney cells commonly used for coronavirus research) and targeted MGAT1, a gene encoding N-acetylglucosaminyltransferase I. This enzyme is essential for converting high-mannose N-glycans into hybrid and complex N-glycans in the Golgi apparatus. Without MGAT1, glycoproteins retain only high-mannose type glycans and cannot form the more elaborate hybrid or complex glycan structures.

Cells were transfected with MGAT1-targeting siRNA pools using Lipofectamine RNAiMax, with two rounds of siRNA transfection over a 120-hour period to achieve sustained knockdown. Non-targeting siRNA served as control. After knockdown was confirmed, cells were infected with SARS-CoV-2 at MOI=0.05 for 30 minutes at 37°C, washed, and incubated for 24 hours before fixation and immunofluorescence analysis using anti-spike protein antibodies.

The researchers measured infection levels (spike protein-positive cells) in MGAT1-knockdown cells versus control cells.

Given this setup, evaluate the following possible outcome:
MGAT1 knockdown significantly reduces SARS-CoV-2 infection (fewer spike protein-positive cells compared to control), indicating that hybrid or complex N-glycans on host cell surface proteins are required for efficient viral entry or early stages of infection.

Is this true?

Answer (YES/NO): NO